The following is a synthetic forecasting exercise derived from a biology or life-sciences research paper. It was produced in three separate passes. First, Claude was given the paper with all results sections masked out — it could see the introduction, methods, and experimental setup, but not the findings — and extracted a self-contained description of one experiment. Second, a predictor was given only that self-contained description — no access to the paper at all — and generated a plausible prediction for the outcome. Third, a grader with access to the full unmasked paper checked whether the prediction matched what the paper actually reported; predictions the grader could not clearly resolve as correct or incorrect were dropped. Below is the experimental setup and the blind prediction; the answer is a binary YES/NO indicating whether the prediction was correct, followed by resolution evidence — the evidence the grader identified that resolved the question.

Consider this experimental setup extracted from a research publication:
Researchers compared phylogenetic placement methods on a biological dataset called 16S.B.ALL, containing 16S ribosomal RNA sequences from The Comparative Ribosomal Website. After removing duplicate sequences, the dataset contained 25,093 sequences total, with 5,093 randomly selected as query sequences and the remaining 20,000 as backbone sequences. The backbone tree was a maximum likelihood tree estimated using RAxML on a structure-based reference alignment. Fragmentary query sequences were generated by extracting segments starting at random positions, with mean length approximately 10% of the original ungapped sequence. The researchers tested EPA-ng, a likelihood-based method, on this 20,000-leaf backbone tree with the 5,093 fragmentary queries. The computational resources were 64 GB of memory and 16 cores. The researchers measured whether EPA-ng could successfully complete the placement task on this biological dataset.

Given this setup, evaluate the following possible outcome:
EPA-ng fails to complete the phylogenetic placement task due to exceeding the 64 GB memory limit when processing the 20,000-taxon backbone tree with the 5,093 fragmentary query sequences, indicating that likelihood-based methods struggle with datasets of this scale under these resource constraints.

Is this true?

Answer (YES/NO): NO